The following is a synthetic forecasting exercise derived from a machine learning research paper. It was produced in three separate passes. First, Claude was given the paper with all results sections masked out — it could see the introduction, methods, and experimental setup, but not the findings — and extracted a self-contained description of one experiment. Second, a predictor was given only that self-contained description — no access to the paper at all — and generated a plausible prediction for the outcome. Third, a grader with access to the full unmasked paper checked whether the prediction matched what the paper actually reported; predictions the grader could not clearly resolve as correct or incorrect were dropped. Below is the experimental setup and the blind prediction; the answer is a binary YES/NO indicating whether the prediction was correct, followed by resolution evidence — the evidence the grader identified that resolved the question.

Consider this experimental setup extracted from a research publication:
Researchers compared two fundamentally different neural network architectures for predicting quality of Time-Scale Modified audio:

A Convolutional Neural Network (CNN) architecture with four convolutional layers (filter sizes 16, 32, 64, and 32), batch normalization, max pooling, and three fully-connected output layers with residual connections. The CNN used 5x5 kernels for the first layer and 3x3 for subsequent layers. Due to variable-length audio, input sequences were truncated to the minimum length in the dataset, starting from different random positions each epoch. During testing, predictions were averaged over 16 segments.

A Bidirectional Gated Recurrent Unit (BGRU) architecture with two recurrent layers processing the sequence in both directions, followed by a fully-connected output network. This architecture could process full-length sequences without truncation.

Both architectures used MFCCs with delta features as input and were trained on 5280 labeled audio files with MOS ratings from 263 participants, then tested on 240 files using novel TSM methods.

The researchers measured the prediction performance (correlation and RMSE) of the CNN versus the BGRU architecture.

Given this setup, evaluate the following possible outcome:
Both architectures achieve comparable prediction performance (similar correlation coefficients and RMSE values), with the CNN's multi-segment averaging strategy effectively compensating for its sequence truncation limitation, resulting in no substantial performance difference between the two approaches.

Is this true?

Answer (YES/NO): NO